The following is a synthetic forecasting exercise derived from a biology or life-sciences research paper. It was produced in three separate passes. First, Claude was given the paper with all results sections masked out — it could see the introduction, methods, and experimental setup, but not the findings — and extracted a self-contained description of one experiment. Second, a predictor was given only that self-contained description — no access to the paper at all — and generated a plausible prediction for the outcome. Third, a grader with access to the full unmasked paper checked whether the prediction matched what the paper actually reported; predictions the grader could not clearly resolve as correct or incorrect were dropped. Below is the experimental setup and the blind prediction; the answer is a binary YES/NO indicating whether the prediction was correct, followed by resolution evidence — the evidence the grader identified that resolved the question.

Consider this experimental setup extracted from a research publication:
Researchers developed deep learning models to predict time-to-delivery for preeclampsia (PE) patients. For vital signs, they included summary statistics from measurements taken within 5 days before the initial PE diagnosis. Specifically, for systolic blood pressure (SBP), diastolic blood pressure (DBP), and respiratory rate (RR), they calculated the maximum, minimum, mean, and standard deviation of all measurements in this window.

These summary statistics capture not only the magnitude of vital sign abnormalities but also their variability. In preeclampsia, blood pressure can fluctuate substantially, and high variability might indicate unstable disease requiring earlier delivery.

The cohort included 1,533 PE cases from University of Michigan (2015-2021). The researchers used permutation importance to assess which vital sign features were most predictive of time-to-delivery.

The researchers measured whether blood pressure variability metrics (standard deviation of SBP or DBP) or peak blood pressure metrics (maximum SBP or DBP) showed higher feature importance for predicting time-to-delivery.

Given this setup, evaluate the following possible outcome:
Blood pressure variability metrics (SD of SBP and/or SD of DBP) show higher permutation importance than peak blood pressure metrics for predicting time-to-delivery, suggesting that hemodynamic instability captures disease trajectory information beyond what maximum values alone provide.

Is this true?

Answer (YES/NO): YES